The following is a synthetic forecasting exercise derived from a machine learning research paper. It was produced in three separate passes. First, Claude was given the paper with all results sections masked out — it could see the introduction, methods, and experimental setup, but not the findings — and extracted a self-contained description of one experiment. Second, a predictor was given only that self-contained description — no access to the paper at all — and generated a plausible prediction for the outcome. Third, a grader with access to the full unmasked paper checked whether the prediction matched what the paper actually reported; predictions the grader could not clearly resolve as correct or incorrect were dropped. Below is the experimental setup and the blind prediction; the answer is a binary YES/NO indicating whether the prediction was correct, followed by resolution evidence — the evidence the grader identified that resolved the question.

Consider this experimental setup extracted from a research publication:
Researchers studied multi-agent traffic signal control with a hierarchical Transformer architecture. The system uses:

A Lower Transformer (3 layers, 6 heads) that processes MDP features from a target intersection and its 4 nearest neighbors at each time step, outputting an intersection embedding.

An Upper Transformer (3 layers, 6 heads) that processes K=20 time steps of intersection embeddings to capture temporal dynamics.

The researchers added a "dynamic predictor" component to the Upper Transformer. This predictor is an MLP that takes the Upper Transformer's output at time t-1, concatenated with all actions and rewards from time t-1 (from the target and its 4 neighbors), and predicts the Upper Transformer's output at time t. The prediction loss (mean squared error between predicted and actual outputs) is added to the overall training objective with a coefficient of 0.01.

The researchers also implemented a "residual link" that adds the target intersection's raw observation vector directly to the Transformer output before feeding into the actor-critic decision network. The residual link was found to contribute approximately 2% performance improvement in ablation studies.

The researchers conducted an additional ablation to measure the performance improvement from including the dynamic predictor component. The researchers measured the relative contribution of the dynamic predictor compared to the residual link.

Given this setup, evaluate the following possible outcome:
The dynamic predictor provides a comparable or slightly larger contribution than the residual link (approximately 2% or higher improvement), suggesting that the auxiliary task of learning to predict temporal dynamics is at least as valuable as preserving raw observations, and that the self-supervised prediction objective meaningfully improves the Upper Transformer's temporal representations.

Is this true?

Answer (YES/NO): NO